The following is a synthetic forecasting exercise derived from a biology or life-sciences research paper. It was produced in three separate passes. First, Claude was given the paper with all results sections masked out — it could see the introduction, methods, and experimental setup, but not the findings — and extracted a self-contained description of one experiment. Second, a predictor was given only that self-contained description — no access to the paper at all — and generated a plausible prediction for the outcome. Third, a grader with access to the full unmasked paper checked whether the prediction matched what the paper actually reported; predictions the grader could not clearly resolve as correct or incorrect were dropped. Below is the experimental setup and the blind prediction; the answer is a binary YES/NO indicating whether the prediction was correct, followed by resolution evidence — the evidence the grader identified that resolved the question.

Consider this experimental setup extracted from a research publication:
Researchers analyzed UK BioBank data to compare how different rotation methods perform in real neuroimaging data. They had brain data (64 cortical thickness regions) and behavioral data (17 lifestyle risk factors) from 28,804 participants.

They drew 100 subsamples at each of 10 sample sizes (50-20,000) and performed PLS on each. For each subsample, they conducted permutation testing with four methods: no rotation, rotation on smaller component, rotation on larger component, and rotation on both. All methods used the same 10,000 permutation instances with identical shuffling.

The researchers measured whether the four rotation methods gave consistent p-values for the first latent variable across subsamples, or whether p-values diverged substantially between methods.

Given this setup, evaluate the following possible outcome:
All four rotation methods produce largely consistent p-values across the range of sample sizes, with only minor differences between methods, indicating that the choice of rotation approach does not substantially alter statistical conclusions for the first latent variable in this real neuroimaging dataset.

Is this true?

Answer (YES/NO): NO